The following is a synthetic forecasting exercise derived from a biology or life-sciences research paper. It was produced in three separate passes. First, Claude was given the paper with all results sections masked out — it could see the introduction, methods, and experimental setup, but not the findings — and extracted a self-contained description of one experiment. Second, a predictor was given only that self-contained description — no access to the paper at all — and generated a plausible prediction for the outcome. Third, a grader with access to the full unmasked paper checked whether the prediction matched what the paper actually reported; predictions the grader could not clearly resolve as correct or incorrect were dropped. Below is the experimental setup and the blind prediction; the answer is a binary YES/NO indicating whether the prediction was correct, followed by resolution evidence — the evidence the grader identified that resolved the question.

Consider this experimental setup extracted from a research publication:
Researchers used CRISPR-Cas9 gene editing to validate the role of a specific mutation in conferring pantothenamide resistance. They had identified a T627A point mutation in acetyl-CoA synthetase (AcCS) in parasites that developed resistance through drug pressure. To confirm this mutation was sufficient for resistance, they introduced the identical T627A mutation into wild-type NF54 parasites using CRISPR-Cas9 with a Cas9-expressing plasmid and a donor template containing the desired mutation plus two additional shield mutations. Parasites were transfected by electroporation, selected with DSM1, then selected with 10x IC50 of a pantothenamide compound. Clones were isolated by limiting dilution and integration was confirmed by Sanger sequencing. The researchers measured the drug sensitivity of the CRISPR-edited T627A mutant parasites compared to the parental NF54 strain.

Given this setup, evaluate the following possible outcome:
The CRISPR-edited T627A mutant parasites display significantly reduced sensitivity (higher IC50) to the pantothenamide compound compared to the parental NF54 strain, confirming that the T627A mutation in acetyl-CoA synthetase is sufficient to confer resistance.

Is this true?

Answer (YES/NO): NO